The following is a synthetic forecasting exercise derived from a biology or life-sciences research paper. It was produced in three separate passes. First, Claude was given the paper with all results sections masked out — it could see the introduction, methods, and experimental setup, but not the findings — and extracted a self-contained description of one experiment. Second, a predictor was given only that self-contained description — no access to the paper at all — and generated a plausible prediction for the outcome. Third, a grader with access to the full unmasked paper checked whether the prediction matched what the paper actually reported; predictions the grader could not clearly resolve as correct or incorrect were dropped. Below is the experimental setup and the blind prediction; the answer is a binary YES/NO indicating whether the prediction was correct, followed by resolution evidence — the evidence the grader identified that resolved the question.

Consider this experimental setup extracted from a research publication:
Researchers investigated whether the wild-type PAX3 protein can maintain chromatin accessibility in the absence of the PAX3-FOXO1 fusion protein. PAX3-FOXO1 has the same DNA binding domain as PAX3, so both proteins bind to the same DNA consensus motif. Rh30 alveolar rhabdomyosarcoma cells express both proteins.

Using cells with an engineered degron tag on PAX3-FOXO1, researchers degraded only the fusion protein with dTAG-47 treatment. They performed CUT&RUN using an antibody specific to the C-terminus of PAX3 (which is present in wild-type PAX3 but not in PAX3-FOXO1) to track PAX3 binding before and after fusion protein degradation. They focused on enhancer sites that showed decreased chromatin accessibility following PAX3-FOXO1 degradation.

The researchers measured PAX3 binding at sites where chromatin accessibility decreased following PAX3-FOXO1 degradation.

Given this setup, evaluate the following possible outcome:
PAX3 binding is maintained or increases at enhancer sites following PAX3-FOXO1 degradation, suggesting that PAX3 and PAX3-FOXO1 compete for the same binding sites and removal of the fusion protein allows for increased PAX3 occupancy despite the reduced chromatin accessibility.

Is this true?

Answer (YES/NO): NO